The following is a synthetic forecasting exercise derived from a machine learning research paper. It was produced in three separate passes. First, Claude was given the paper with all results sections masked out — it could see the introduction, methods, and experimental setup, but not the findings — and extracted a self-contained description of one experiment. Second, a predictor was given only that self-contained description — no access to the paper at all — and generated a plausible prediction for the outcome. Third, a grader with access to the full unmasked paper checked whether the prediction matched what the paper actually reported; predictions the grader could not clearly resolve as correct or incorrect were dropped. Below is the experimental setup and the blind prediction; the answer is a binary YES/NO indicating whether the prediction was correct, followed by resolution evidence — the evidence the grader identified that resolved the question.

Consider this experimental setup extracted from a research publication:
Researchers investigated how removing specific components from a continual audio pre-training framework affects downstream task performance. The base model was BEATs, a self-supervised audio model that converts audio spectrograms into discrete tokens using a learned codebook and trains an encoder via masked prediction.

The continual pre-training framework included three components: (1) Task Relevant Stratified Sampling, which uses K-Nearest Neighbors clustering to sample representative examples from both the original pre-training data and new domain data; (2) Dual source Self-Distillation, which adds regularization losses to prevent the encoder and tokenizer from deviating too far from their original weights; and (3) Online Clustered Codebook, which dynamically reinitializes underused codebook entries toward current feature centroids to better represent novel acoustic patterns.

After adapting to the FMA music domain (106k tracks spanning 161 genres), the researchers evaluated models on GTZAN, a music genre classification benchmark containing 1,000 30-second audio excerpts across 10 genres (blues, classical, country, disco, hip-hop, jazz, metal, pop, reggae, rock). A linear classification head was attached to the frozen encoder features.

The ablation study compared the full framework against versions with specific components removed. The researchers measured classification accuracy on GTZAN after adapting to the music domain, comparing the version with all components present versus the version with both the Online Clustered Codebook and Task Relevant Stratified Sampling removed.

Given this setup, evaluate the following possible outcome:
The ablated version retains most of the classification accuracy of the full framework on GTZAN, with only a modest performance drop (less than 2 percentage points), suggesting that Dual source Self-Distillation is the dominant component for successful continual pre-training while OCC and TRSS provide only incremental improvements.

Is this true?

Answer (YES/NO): YES